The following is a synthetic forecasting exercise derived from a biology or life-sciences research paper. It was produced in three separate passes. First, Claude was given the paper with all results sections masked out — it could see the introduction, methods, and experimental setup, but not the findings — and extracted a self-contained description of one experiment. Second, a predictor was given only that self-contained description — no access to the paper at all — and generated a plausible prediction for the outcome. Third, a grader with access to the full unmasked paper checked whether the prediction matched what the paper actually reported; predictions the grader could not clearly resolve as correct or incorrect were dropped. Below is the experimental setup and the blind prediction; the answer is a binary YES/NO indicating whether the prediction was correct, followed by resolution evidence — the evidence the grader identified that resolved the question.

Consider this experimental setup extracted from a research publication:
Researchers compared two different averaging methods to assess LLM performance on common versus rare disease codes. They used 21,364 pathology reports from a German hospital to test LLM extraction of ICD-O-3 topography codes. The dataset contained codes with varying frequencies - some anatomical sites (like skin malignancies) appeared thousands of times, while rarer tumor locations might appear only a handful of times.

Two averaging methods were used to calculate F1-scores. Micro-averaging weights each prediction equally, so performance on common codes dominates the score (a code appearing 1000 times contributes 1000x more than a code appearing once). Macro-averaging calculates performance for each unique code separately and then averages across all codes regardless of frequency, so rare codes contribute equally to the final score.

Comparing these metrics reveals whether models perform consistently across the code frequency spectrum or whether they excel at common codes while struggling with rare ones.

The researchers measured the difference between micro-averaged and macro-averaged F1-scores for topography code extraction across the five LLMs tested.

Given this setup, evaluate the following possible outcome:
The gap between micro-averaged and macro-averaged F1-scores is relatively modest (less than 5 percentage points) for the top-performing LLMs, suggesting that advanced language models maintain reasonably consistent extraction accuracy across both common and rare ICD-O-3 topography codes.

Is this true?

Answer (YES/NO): NO